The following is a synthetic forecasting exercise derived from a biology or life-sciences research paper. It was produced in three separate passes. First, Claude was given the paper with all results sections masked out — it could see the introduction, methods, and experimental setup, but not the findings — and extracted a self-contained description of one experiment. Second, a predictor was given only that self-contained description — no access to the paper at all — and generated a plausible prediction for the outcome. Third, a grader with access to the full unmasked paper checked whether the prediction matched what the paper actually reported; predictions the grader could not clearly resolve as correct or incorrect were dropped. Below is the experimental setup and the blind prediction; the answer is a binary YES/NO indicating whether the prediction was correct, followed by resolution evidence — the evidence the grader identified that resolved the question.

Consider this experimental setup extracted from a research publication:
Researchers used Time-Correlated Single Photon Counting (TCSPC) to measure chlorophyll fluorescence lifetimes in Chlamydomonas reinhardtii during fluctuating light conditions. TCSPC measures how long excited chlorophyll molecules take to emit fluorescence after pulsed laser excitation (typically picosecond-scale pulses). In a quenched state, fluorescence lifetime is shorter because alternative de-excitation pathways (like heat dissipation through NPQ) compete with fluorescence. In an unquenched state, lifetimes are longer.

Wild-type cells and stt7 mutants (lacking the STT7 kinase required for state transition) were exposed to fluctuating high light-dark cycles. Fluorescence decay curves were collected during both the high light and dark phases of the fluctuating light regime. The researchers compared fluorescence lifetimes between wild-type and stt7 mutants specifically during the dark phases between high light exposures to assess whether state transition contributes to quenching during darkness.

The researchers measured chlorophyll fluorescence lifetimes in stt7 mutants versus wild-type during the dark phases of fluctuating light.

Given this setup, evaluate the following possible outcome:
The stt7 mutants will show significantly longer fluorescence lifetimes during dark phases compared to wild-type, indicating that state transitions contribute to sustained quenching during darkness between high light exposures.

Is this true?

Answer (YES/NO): YES